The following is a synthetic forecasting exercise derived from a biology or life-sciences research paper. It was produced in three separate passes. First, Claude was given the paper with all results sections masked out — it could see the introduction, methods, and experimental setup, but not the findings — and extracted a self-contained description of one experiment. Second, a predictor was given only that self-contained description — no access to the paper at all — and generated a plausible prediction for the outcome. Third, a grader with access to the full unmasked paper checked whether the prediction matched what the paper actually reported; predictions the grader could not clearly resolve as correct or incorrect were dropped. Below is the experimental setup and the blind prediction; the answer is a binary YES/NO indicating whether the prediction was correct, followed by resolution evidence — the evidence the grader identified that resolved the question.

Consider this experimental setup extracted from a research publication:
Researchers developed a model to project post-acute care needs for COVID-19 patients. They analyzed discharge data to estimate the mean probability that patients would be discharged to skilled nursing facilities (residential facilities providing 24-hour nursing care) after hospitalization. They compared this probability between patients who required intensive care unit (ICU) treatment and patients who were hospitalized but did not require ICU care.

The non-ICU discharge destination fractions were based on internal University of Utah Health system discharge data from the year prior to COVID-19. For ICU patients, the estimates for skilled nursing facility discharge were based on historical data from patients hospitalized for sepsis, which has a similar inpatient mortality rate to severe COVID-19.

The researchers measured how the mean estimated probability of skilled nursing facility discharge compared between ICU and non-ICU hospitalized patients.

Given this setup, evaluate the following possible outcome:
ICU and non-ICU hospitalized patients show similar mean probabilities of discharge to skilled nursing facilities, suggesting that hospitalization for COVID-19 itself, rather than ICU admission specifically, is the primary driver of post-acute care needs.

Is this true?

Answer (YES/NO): NO